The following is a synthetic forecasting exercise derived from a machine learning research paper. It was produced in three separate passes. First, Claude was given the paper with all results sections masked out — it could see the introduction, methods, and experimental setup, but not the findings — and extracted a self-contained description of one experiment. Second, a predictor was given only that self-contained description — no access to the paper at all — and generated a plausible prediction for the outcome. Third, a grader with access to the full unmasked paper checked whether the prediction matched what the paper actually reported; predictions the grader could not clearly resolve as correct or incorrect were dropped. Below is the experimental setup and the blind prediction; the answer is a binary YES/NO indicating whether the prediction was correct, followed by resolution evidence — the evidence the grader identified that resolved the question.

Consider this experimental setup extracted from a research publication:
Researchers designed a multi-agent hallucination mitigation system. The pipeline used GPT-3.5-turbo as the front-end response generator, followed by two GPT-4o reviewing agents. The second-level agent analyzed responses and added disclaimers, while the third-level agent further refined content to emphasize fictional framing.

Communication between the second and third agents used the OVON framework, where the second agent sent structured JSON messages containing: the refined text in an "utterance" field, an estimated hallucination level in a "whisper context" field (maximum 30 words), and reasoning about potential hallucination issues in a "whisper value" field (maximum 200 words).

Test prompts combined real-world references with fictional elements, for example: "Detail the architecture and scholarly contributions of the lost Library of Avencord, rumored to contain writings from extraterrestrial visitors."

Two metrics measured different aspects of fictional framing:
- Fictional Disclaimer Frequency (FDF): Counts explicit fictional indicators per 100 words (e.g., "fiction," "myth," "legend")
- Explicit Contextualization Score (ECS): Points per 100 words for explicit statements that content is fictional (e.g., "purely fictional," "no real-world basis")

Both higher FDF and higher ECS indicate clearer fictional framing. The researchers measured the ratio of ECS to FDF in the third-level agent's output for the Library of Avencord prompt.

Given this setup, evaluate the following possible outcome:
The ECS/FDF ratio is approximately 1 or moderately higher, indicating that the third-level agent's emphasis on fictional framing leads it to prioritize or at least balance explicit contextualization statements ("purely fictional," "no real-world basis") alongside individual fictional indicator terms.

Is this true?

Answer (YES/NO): YES